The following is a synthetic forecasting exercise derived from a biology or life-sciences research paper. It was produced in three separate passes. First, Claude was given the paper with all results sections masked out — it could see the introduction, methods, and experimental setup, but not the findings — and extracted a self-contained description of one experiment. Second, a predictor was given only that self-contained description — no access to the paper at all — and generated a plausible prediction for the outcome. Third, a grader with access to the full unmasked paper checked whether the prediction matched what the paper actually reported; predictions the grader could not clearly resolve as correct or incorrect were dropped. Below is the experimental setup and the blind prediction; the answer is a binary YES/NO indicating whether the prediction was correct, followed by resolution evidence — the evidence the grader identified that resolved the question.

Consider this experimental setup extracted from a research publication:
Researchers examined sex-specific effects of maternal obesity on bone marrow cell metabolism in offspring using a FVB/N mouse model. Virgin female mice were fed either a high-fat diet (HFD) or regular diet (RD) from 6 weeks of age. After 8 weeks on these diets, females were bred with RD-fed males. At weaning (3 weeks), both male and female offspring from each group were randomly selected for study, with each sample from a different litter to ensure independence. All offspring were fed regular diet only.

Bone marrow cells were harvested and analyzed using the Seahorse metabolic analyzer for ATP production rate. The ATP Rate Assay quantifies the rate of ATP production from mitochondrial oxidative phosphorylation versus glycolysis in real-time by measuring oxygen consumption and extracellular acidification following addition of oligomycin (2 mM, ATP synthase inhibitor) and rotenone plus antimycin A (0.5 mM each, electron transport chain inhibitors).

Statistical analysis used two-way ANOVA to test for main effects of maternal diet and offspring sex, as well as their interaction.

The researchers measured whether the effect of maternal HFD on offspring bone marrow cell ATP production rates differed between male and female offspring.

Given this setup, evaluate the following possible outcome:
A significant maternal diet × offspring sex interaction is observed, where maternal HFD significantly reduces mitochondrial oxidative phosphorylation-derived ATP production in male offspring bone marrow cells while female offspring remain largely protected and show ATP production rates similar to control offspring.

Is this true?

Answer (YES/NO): NO